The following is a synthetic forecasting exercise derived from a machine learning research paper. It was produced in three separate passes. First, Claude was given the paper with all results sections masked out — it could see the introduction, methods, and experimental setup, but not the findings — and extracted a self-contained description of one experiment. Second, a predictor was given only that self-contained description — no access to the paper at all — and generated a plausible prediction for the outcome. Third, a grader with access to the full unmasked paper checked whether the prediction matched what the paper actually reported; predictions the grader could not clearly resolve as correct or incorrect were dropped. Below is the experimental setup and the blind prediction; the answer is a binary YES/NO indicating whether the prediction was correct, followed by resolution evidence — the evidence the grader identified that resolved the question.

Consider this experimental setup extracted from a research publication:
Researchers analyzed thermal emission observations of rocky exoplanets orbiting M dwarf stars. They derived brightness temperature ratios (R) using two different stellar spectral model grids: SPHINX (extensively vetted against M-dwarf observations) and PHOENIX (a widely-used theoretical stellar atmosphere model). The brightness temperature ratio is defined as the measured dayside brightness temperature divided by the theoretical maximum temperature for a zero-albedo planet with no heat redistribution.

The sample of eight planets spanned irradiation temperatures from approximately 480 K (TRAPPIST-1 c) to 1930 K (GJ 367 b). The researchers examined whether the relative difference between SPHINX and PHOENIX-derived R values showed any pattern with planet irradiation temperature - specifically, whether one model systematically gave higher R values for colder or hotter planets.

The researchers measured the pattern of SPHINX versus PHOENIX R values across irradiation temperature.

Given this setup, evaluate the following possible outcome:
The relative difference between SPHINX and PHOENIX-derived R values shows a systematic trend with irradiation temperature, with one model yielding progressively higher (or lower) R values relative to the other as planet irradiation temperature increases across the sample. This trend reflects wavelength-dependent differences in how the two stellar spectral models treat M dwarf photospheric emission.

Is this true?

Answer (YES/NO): YES